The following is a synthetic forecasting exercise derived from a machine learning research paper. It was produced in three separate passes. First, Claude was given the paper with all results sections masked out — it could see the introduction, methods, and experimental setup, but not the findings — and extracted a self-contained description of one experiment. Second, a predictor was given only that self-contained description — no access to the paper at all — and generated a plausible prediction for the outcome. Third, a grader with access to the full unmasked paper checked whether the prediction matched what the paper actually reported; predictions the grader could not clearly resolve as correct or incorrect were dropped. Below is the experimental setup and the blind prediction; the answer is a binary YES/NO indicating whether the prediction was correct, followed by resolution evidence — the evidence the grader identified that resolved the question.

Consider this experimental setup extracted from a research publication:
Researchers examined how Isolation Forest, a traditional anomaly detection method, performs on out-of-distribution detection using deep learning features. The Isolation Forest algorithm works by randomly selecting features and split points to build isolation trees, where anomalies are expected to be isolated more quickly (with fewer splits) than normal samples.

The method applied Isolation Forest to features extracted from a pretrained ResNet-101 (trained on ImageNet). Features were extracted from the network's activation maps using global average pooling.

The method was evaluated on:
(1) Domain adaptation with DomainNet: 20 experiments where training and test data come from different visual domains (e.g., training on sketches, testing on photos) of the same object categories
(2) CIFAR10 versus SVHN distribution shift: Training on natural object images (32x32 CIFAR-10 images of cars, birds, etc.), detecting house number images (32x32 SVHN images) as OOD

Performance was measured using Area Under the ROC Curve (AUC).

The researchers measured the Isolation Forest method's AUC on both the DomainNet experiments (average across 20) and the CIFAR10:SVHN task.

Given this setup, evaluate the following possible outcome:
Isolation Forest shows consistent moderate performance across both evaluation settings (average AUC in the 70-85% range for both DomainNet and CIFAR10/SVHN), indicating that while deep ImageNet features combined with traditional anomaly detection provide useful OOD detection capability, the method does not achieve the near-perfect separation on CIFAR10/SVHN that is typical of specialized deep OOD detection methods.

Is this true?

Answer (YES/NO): YES